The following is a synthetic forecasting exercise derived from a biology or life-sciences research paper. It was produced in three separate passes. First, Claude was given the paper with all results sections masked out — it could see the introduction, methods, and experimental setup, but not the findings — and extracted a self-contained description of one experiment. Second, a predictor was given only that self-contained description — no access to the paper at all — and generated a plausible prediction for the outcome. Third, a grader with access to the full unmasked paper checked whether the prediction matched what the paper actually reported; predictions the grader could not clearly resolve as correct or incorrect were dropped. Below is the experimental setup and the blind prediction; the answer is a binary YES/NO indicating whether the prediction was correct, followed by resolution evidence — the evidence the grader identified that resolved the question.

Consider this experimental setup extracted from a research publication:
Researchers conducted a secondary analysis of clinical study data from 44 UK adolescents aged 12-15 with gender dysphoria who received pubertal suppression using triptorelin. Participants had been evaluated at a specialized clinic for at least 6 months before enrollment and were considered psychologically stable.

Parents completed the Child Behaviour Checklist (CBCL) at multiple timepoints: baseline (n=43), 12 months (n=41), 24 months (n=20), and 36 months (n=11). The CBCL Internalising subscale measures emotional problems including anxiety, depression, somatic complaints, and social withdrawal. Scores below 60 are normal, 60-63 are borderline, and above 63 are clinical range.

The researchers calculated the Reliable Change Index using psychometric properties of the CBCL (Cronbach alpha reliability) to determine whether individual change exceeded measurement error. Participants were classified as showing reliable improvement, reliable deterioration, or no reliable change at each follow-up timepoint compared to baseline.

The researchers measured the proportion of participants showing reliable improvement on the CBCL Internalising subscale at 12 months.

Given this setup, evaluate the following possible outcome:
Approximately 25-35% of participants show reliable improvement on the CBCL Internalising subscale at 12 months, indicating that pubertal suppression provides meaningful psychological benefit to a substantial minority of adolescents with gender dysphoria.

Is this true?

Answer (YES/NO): NO